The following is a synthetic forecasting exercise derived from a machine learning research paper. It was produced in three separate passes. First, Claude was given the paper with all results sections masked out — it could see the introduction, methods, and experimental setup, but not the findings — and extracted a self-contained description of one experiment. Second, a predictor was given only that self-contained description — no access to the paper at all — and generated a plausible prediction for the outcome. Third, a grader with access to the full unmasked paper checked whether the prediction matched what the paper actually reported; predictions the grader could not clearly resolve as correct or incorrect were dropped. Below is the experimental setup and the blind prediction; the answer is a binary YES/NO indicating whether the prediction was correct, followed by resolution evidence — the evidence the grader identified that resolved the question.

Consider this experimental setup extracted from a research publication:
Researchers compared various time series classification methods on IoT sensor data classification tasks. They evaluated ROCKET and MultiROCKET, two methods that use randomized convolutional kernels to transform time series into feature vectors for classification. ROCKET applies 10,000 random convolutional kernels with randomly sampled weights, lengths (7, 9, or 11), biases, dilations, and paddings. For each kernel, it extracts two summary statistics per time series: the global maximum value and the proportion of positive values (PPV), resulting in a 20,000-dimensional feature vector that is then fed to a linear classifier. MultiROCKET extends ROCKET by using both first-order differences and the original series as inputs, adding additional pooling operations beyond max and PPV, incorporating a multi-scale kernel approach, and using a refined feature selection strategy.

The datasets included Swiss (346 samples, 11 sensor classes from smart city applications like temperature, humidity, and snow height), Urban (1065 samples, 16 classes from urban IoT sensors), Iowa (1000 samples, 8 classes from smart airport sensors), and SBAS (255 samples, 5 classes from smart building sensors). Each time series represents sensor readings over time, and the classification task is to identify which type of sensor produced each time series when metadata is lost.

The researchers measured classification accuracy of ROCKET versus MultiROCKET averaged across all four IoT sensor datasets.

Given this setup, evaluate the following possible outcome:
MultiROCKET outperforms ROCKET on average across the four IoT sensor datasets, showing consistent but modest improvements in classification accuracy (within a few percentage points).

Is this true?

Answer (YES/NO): NO